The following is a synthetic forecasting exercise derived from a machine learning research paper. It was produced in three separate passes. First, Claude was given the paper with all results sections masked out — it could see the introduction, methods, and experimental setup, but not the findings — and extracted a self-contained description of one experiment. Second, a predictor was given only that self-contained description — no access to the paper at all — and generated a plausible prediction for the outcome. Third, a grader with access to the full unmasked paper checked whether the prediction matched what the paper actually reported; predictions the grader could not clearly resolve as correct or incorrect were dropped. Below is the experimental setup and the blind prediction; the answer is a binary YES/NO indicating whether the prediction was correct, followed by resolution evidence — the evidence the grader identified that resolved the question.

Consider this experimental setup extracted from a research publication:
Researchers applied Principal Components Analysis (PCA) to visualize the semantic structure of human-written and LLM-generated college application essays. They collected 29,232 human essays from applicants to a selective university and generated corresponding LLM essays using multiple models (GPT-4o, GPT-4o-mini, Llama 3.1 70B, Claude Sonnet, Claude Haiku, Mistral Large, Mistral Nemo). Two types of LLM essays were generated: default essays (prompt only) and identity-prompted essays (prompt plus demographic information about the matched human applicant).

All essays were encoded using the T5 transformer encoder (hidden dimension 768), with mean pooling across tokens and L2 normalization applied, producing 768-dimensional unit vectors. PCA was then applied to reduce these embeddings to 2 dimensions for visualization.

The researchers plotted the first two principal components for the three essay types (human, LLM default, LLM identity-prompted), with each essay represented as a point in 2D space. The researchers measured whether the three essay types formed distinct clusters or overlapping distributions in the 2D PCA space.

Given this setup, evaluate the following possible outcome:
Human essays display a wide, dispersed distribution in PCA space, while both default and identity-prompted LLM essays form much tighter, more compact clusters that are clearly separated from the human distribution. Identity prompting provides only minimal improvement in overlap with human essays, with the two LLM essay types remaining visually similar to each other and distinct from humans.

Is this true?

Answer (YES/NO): YES